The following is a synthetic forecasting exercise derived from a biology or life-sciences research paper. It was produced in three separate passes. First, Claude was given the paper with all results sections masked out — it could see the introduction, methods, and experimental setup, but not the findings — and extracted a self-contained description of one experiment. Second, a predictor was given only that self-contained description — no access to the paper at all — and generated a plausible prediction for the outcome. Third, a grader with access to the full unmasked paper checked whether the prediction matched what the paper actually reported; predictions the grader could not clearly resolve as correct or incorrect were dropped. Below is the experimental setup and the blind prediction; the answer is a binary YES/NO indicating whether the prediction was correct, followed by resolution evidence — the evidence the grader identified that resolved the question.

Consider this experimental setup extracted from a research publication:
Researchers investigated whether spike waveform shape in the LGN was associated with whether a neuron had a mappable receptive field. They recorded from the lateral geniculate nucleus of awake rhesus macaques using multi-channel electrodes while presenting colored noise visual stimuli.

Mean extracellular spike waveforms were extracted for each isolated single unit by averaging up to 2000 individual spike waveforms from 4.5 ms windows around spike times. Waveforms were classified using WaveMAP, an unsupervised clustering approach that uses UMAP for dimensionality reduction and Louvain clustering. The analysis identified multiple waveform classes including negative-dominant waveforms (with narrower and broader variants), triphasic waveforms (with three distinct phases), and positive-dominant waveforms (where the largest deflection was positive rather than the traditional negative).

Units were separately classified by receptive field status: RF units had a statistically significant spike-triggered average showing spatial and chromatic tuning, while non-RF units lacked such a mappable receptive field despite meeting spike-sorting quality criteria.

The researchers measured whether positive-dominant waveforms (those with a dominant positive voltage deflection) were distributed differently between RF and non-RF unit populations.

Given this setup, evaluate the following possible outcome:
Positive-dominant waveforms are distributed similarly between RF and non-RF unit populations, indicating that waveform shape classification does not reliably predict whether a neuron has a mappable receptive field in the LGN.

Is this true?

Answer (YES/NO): NO